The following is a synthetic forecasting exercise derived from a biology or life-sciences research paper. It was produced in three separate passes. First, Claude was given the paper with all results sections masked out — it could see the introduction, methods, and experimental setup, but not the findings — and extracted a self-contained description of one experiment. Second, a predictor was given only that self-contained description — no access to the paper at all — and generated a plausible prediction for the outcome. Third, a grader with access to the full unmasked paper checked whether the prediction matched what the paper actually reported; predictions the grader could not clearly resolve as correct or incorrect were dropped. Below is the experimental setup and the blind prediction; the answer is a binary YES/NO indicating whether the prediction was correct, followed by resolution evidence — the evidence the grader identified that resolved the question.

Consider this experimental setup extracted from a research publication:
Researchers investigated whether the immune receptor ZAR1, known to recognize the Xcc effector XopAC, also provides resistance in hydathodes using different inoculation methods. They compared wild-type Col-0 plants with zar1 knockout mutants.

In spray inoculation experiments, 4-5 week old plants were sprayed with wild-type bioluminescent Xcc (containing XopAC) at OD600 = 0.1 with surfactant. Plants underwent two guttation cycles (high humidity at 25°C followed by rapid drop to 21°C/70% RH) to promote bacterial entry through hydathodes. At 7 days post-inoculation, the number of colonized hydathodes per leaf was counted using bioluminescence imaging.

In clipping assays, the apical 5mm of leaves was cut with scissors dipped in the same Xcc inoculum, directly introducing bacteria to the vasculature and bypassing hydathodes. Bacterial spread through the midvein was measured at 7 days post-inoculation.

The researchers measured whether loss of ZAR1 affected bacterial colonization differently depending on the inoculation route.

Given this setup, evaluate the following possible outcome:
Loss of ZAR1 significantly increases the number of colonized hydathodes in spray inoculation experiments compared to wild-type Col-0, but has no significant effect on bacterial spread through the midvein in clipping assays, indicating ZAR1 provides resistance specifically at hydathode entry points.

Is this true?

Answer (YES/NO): NO